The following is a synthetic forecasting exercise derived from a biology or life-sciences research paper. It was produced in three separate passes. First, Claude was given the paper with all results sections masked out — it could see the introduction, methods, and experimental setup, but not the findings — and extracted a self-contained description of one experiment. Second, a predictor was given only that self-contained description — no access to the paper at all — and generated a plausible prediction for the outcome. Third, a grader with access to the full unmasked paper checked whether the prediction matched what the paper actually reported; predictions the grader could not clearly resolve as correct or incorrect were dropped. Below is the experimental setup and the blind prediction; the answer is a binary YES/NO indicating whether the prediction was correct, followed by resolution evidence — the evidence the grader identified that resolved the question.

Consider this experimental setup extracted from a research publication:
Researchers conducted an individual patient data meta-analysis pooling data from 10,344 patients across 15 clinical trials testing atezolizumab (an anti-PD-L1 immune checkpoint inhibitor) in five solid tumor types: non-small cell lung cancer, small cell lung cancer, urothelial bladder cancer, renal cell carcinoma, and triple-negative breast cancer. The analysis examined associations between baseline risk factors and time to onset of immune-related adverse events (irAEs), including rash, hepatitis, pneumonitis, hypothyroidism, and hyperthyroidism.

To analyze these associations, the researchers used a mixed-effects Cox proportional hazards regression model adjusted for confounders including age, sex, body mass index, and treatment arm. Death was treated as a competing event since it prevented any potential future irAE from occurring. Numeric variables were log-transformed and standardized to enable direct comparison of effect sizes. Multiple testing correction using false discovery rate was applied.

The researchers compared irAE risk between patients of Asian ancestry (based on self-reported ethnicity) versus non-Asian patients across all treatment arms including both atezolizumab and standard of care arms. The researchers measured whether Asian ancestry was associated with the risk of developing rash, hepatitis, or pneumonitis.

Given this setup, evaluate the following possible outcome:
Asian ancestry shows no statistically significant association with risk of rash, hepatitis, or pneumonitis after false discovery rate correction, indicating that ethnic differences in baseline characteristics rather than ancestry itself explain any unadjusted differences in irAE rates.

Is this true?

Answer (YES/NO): NO